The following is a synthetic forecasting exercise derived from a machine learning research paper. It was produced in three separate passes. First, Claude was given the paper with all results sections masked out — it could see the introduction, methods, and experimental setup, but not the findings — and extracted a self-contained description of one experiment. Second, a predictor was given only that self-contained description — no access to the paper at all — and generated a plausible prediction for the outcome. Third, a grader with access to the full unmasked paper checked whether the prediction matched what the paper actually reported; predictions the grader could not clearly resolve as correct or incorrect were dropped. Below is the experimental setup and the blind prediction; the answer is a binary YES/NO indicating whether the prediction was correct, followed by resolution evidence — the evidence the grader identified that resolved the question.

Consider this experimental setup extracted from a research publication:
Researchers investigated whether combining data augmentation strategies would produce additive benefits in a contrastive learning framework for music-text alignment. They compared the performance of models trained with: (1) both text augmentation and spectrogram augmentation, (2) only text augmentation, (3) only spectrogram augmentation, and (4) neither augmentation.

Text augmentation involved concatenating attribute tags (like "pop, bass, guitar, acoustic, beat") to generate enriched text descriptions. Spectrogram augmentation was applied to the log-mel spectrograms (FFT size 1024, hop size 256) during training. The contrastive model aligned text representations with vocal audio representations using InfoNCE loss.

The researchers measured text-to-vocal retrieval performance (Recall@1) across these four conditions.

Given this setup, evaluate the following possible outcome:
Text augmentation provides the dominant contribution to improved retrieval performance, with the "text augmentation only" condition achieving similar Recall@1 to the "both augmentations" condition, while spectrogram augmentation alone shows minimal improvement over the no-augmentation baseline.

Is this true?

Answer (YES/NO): NO